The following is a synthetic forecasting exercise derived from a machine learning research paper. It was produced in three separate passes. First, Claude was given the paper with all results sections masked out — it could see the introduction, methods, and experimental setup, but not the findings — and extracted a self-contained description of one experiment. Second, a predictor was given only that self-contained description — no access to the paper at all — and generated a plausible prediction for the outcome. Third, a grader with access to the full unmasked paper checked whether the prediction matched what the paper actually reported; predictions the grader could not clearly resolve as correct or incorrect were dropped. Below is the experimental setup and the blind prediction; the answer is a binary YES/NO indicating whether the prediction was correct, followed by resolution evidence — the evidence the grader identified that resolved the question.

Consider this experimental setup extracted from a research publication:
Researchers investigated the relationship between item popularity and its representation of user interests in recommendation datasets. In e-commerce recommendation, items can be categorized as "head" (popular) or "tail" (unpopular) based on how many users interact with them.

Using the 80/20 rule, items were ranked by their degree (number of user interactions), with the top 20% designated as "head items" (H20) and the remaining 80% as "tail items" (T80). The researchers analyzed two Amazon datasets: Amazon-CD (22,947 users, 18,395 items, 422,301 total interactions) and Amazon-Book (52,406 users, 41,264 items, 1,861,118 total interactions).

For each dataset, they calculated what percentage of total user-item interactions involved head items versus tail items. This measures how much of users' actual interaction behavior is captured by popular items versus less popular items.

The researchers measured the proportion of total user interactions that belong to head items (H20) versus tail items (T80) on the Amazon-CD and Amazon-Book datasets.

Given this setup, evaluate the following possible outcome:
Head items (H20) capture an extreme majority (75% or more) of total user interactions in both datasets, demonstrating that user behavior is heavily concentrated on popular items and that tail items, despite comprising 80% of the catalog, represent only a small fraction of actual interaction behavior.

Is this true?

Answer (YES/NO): NO